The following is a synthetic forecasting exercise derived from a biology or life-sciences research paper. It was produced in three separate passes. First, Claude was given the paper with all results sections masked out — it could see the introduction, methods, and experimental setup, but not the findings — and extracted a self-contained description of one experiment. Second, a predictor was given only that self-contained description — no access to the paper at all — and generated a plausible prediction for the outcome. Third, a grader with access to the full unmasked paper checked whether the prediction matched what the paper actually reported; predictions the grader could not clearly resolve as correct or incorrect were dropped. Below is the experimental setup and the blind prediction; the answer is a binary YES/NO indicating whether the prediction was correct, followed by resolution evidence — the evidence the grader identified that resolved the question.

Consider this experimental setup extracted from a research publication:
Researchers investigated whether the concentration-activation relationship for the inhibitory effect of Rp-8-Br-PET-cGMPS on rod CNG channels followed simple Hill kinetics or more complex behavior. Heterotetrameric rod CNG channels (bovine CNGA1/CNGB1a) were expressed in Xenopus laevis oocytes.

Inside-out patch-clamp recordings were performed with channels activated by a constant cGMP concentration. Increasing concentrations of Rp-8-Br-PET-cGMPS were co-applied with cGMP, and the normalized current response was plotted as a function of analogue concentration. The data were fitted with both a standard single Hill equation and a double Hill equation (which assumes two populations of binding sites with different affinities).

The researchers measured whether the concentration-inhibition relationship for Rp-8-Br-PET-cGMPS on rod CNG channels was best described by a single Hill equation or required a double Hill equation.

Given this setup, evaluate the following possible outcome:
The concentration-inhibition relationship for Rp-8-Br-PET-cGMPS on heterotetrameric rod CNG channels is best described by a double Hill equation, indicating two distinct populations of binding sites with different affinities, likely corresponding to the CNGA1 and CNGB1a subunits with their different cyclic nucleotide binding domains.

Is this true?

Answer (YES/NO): YES